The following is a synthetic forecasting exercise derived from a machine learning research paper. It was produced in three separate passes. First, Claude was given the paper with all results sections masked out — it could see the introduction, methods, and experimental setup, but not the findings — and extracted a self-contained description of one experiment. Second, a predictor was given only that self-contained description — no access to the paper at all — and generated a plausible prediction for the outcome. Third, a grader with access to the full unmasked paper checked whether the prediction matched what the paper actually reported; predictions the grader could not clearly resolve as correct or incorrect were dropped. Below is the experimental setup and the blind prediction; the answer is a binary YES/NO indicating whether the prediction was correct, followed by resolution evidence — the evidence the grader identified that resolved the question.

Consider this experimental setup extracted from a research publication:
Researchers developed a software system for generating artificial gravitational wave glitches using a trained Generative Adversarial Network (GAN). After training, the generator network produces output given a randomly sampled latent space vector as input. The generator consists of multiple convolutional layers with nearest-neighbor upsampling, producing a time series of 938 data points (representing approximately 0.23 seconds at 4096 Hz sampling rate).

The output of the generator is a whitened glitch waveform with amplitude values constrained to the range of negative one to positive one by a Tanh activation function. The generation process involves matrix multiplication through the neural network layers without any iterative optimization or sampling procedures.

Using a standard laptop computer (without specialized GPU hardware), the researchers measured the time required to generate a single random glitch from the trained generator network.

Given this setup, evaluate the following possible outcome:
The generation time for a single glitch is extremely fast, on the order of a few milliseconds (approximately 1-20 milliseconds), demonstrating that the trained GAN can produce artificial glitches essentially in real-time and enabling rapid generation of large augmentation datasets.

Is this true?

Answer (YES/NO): YES